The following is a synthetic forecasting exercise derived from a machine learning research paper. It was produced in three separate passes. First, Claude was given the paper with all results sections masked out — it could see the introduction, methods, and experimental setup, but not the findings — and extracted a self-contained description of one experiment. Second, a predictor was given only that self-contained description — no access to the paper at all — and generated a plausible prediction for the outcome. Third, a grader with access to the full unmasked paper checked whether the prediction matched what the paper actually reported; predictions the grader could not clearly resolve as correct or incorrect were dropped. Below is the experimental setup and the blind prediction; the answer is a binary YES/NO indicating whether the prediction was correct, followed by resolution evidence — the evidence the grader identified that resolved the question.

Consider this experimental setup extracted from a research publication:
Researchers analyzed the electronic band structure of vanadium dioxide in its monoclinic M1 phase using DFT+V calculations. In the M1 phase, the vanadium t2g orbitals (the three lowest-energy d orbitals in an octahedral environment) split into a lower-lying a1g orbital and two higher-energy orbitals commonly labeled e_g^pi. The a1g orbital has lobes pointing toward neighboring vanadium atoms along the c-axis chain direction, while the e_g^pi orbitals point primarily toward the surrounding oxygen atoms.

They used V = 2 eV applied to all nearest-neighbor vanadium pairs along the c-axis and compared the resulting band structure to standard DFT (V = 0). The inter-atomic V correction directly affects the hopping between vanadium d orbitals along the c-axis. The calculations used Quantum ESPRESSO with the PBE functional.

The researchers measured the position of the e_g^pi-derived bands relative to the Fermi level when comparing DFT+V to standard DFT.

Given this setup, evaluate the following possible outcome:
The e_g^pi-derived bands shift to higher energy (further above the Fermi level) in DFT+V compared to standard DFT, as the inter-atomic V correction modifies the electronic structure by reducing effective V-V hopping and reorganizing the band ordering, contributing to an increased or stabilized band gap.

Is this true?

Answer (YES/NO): NO